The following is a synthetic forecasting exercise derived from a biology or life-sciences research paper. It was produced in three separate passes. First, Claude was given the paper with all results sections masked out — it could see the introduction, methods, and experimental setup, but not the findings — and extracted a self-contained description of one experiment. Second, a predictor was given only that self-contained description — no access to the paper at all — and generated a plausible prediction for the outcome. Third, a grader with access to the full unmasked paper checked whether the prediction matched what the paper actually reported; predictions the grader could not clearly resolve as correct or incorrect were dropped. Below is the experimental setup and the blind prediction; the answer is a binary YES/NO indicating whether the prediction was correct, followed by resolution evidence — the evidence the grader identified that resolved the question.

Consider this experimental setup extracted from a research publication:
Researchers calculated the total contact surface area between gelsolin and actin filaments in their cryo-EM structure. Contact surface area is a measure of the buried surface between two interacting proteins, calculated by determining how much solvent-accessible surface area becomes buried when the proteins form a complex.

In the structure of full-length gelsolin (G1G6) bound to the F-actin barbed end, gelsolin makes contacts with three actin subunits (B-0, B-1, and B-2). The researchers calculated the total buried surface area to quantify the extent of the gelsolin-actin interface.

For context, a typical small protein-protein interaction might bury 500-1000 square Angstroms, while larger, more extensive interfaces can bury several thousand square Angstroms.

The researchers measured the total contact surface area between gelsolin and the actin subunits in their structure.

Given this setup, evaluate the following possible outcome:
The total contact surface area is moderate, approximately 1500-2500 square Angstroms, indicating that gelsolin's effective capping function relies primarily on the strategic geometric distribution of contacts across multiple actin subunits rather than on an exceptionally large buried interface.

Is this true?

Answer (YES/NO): NO